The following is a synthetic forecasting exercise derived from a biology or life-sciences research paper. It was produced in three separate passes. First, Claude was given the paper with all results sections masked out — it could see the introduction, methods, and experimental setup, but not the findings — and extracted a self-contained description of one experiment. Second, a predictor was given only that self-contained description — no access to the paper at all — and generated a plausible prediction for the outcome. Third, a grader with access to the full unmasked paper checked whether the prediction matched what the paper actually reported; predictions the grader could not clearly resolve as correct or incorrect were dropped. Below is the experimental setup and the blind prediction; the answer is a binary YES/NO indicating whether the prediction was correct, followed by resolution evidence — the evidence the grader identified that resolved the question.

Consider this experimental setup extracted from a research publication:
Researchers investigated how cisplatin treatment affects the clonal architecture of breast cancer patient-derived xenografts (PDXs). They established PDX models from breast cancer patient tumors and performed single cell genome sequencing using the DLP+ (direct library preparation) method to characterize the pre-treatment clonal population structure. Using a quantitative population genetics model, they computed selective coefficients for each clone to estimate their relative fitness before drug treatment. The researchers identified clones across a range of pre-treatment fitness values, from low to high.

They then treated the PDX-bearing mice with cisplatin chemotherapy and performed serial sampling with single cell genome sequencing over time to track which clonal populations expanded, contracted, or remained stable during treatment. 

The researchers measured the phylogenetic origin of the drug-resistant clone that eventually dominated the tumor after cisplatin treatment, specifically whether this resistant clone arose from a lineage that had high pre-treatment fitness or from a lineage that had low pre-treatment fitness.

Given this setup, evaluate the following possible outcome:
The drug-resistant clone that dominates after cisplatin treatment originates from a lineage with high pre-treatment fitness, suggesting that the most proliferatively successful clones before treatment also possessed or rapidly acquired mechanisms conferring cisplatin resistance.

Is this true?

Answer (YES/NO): NO